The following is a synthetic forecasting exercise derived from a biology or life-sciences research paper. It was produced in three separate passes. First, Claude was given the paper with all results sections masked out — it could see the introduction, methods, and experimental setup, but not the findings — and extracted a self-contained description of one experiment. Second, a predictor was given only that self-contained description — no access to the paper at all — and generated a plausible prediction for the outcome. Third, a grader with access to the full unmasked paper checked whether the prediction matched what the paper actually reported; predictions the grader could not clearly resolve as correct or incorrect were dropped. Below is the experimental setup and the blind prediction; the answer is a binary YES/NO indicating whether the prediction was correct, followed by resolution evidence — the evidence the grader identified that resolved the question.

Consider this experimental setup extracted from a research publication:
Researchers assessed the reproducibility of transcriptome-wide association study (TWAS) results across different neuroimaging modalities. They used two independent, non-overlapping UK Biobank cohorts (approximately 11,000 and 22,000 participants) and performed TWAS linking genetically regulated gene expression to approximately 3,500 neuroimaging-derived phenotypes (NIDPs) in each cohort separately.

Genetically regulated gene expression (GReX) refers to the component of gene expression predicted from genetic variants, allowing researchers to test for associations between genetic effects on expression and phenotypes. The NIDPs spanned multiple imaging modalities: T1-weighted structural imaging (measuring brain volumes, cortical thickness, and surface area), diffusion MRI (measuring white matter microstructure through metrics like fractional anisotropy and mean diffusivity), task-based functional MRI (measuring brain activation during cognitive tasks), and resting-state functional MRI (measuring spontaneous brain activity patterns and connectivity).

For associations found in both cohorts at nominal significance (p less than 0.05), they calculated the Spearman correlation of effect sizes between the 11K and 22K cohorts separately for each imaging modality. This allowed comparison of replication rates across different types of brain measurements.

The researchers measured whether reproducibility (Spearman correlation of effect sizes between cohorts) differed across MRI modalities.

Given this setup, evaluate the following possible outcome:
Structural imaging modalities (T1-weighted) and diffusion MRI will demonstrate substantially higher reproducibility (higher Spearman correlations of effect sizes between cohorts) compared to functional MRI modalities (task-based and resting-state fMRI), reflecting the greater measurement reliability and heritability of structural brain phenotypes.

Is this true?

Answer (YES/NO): YES